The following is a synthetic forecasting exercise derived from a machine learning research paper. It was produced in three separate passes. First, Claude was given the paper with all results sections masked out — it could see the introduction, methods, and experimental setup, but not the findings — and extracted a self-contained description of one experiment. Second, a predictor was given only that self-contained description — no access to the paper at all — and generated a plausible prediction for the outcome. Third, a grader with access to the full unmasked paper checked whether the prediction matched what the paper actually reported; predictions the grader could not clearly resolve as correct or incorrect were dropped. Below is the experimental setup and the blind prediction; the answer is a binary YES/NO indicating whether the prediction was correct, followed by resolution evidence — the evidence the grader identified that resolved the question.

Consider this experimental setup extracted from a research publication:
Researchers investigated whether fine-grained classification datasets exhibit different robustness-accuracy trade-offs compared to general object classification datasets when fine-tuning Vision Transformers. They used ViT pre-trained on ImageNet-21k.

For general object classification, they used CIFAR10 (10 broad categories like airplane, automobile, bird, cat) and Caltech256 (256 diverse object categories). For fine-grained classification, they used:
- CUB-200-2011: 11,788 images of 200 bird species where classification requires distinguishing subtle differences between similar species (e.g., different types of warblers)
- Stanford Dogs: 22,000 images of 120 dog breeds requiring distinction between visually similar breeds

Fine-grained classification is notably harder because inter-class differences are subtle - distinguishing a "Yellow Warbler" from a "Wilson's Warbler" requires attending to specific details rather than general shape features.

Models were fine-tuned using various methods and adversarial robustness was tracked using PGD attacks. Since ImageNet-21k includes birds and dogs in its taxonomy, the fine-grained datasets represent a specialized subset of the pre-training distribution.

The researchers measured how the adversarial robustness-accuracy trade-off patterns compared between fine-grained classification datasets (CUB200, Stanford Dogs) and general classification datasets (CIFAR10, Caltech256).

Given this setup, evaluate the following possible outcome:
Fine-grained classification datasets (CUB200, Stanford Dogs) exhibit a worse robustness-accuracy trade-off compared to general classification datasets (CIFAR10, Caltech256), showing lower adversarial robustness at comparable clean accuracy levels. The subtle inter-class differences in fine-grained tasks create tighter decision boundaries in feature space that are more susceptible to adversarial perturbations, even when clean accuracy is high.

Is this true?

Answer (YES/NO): NO